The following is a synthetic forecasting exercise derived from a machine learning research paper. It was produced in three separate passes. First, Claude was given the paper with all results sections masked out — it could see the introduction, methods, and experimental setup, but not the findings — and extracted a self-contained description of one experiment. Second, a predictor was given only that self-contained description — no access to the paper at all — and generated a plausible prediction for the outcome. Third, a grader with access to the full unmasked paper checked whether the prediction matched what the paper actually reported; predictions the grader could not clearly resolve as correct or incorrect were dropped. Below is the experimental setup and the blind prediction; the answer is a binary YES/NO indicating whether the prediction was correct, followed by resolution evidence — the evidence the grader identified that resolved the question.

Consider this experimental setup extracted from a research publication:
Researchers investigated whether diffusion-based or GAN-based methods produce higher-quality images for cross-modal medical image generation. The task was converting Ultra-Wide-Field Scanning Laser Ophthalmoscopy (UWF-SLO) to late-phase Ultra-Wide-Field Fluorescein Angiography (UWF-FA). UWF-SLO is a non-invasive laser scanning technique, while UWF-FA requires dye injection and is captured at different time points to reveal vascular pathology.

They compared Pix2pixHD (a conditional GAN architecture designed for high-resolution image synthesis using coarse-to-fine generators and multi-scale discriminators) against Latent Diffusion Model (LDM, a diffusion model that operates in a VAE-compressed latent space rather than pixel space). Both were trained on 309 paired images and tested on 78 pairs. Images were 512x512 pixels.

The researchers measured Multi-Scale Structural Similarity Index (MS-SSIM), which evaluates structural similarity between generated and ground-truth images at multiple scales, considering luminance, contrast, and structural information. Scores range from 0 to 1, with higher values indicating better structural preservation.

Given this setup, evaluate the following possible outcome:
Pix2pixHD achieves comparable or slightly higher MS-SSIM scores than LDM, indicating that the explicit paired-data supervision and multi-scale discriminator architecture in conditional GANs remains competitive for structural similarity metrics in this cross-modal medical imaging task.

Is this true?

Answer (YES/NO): NO